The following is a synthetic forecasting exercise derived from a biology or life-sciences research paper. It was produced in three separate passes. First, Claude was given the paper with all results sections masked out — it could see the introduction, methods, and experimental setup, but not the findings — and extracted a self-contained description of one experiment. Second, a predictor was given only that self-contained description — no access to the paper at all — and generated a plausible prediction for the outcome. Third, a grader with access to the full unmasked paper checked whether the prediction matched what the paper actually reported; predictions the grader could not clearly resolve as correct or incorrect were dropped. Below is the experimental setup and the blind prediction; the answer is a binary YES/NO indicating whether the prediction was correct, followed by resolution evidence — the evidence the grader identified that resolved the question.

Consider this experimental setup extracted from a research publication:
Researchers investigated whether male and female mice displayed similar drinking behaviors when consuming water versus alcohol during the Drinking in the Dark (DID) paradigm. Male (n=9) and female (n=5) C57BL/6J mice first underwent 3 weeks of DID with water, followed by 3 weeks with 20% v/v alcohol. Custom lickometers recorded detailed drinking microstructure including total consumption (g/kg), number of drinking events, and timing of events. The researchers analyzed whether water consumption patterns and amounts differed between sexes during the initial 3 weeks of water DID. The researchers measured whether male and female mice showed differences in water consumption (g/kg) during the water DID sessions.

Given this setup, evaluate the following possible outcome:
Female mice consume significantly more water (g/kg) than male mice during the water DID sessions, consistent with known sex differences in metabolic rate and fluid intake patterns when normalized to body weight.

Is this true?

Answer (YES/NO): NO